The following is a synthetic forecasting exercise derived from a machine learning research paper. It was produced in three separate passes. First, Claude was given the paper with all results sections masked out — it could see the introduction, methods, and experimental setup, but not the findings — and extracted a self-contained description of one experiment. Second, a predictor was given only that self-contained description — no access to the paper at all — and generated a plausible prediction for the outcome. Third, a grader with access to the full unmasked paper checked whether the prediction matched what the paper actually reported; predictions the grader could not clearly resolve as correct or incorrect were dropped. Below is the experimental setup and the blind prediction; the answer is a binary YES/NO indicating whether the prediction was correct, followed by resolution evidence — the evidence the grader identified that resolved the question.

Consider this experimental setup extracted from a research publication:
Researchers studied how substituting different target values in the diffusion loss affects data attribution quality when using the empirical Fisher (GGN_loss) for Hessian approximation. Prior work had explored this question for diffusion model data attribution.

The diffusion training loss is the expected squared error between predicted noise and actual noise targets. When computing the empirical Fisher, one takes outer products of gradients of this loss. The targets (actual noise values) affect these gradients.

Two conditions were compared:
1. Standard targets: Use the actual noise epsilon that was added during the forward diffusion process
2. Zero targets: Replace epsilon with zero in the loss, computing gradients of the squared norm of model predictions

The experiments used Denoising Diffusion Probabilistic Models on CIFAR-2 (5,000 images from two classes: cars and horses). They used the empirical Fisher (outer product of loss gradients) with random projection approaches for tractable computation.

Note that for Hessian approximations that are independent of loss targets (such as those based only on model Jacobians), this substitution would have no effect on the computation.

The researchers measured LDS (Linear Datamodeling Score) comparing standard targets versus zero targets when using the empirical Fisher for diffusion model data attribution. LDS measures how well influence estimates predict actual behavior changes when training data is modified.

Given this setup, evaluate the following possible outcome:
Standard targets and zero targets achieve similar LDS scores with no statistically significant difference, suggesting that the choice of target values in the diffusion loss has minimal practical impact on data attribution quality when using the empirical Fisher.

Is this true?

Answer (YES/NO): NO